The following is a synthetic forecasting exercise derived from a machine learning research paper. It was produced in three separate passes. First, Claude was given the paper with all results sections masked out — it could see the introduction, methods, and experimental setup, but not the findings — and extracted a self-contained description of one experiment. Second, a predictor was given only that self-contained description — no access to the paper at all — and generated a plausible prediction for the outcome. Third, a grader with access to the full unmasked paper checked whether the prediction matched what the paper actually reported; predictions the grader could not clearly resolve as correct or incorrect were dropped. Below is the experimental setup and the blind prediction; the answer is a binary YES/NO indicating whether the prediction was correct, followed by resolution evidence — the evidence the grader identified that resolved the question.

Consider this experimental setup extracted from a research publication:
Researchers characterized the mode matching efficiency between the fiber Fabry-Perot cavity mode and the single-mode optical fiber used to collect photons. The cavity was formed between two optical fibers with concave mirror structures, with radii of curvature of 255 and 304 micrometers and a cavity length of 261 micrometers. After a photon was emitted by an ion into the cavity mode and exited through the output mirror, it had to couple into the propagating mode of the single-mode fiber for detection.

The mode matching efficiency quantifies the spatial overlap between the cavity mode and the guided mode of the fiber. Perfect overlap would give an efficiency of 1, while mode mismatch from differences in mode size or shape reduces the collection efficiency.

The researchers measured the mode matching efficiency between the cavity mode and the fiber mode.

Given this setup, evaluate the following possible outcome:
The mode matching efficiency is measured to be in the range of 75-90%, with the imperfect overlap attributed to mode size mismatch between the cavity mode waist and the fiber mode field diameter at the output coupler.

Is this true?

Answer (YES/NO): NO